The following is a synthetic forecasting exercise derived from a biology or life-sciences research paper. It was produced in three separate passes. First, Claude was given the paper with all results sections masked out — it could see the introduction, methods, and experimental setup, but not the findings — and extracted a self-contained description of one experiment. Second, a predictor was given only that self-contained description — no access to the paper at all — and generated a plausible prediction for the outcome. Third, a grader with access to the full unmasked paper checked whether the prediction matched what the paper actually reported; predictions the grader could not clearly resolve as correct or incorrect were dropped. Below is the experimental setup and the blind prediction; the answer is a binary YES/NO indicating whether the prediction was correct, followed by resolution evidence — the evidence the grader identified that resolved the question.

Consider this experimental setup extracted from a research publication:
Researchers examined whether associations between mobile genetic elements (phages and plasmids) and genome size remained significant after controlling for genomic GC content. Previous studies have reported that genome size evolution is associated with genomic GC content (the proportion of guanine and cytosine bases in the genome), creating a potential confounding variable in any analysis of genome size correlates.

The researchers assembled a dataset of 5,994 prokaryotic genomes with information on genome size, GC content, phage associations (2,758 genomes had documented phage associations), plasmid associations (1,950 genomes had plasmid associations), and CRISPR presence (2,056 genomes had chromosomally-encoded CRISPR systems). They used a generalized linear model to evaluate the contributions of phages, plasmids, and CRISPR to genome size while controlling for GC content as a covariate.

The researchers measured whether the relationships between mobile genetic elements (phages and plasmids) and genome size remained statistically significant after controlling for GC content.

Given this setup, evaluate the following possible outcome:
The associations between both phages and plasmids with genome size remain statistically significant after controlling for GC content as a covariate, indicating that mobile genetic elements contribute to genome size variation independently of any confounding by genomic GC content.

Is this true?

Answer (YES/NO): YES